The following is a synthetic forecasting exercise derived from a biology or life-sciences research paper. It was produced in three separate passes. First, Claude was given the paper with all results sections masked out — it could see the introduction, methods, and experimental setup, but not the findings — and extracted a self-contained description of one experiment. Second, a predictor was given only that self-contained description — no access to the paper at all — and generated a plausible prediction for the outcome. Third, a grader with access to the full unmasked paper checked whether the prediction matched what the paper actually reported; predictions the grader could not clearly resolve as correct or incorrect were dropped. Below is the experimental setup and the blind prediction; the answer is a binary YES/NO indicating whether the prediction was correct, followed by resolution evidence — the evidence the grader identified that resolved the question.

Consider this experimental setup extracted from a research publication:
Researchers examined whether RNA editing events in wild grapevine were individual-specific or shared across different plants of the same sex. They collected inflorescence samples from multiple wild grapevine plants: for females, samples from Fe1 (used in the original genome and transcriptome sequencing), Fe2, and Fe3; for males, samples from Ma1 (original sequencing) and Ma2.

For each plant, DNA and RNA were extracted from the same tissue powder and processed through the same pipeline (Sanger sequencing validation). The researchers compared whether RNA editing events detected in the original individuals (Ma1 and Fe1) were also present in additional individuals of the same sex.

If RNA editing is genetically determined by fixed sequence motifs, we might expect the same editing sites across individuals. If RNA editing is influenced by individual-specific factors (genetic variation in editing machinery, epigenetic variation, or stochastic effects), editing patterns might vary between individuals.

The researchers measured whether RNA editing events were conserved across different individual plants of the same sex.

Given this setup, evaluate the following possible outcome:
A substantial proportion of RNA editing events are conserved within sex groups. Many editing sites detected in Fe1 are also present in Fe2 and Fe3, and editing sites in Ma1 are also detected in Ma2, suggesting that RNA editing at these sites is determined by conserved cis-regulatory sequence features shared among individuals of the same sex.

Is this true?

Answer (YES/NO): YES